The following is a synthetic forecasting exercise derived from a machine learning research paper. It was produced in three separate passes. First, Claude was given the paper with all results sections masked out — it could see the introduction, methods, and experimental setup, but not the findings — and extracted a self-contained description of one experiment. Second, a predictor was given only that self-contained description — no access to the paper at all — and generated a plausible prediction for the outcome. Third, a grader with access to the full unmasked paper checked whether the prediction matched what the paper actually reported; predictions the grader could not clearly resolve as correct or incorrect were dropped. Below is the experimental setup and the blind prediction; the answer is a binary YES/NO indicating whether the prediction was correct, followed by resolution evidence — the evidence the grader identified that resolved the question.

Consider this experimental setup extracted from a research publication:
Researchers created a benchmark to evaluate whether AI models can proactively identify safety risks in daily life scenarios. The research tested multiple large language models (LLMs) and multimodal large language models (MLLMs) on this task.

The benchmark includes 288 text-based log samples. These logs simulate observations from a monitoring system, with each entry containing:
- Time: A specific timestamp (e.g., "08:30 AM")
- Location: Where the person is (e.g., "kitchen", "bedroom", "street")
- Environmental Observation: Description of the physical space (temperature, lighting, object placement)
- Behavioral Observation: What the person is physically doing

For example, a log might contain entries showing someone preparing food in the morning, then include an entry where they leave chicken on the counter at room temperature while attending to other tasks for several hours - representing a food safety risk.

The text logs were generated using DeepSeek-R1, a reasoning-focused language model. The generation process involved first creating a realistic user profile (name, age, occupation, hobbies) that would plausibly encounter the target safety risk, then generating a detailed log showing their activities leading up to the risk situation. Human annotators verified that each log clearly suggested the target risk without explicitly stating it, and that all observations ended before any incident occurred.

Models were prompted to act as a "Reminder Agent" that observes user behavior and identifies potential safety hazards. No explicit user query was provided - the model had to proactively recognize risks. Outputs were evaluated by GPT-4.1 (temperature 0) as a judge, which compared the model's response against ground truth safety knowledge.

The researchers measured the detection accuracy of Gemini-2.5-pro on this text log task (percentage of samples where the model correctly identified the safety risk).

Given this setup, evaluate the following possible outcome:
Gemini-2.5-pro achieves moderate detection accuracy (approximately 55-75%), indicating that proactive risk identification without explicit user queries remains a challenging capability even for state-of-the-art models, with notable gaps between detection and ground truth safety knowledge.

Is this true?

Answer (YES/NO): YES